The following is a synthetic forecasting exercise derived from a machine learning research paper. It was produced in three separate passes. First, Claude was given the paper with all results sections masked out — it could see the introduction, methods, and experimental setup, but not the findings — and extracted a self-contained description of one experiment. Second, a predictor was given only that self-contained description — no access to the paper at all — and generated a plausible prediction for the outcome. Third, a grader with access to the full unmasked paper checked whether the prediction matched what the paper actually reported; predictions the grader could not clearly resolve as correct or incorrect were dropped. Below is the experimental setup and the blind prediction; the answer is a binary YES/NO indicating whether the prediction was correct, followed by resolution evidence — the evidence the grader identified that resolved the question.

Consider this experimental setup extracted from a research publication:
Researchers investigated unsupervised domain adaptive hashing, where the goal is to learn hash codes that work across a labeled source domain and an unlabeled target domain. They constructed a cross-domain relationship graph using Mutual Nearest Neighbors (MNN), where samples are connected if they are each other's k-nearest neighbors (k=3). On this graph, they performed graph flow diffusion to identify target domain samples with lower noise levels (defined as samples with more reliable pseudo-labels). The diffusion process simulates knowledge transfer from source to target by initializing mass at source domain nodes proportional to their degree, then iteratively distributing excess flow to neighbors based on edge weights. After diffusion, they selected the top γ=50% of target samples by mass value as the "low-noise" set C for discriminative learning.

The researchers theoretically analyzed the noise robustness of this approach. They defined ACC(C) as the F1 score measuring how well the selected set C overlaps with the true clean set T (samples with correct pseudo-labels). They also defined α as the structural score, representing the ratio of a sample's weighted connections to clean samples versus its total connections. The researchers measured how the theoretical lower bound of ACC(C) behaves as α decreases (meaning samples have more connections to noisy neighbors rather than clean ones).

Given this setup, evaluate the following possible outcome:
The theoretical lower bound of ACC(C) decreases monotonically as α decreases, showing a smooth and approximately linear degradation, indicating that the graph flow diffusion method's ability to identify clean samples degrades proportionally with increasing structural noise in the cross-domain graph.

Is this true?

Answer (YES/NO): NO